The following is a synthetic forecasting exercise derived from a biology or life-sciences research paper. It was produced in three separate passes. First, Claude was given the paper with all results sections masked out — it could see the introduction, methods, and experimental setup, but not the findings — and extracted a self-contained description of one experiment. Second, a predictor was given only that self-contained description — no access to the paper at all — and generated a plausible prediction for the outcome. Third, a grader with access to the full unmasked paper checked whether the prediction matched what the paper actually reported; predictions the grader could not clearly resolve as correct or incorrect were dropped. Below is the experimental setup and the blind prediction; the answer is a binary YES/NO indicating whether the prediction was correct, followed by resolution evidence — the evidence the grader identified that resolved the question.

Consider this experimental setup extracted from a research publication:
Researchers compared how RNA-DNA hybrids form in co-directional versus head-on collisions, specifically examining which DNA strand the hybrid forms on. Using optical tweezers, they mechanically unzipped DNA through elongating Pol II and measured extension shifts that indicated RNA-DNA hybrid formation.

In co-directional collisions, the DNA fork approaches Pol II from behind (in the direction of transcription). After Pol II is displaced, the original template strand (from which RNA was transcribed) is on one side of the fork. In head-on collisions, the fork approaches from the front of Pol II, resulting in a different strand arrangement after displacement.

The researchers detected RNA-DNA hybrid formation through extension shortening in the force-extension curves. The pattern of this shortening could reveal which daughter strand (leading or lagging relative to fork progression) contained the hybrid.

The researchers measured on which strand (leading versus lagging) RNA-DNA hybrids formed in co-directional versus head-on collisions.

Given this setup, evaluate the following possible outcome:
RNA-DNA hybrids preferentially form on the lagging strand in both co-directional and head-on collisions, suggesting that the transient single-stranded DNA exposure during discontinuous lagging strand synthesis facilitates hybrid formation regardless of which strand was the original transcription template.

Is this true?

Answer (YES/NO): NO